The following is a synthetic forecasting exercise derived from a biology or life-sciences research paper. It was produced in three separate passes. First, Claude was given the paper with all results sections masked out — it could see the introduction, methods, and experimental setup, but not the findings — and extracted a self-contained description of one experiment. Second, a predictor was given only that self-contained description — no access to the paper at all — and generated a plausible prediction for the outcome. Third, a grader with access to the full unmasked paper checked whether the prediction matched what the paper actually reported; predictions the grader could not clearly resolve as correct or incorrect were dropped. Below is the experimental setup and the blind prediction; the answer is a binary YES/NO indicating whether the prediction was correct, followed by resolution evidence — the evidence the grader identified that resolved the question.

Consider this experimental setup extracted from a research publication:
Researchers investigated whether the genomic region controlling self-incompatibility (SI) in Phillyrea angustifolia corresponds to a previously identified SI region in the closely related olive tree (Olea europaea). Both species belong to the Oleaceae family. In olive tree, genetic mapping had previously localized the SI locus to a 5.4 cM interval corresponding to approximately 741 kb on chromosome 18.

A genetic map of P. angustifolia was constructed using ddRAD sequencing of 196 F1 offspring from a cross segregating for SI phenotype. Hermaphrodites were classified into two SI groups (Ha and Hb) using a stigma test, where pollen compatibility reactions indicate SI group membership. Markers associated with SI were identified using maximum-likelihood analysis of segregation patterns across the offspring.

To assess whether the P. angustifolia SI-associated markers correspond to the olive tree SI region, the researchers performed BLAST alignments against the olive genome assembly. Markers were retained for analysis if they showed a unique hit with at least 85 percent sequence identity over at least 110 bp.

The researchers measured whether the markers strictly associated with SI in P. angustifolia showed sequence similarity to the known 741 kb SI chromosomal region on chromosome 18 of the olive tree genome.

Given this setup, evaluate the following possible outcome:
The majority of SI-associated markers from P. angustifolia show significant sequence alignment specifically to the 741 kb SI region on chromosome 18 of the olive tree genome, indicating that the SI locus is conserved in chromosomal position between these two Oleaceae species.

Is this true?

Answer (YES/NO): NO